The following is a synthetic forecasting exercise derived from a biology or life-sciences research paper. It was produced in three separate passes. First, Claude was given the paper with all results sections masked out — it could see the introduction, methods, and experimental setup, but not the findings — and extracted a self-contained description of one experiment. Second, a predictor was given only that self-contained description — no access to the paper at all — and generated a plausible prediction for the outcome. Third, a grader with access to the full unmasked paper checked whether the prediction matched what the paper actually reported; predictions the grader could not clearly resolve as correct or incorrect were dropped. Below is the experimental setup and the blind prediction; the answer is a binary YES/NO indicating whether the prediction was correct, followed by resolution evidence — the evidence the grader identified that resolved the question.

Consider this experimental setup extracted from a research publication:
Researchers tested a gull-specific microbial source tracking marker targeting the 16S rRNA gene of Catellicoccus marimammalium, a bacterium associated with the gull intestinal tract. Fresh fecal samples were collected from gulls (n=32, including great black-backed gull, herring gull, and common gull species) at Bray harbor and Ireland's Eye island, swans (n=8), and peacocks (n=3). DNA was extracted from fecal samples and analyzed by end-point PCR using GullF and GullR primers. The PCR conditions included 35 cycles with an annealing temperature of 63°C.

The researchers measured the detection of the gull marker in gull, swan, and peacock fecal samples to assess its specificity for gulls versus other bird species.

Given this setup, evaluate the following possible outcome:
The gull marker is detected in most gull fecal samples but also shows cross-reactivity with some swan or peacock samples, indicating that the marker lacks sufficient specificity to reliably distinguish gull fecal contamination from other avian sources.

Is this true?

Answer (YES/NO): NO